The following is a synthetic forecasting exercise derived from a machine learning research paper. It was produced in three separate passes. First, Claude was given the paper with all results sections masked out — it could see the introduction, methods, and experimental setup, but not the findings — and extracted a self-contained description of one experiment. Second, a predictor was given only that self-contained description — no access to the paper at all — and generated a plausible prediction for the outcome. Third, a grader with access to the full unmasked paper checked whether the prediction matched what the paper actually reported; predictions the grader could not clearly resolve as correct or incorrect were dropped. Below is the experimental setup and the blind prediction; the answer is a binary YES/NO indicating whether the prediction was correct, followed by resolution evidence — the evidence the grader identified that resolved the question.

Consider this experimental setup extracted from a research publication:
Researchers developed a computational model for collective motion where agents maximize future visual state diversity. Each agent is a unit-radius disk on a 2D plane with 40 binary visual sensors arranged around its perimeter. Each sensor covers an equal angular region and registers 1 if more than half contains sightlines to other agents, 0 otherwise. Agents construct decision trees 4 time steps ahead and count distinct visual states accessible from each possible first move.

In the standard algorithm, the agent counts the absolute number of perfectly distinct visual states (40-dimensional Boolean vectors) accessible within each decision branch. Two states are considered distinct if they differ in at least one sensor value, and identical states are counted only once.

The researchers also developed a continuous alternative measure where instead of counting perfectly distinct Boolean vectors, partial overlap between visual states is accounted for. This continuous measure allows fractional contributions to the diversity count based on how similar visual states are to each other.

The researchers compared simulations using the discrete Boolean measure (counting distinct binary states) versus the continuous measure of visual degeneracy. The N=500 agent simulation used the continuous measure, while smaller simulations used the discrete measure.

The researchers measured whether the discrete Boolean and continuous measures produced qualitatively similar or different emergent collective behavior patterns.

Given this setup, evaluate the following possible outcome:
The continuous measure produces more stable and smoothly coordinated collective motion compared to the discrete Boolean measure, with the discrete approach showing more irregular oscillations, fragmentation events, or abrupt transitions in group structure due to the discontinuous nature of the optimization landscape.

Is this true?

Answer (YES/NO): YES